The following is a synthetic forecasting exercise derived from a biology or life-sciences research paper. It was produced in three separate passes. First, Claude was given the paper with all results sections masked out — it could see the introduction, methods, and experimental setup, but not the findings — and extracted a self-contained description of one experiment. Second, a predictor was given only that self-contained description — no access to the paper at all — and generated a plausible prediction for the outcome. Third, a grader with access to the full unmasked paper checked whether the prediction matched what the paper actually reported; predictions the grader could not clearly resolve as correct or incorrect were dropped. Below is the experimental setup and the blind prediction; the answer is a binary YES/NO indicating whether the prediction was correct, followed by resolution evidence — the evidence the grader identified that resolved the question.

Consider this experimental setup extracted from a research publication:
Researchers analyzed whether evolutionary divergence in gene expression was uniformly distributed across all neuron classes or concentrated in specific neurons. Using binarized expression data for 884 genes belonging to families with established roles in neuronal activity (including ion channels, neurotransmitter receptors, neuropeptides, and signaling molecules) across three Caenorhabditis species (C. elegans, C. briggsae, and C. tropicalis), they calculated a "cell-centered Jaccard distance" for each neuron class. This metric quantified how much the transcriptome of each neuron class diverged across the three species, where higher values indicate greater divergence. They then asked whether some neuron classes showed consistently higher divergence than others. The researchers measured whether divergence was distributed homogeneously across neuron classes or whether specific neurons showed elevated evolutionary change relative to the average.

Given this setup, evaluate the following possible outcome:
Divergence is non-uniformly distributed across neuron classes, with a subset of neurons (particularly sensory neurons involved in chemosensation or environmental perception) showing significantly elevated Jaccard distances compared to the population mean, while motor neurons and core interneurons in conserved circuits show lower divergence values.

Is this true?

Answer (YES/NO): NO